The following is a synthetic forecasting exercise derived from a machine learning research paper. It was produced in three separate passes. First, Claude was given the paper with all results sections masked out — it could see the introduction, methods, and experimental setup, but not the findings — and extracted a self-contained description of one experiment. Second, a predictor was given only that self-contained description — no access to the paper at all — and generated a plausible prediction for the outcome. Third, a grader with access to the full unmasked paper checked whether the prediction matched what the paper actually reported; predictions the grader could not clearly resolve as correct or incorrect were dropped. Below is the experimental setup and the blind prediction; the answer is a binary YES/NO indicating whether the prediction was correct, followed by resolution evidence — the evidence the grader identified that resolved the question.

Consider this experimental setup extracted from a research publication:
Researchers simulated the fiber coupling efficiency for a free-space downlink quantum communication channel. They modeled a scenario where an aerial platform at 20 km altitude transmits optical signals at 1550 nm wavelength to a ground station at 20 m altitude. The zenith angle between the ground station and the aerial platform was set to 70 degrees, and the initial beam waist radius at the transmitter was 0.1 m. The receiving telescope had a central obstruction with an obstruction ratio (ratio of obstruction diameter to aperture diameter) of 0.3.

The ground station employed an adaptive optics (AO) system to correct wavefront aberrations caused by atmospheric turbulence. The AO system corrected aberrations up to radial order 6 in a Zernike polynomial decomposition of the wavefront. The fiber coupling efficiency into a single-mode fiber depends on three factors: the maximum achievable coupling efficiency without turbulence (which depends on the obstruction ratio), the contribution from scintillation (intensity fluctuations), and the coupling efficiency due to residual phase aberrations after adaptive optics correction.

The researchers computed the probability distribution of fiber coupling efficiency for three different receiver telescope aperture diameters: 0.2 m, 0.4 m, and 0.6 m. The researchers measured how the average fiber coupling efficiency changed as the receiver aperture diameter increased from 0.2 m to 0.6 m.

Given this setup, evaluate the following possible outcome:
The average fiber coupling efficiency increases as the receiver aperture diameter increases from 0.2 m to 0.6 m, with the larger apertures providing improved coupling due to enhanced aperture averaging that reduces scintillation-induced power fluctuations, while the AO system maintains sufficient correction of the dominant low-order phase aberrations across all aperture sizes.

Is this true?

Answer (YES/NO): NO